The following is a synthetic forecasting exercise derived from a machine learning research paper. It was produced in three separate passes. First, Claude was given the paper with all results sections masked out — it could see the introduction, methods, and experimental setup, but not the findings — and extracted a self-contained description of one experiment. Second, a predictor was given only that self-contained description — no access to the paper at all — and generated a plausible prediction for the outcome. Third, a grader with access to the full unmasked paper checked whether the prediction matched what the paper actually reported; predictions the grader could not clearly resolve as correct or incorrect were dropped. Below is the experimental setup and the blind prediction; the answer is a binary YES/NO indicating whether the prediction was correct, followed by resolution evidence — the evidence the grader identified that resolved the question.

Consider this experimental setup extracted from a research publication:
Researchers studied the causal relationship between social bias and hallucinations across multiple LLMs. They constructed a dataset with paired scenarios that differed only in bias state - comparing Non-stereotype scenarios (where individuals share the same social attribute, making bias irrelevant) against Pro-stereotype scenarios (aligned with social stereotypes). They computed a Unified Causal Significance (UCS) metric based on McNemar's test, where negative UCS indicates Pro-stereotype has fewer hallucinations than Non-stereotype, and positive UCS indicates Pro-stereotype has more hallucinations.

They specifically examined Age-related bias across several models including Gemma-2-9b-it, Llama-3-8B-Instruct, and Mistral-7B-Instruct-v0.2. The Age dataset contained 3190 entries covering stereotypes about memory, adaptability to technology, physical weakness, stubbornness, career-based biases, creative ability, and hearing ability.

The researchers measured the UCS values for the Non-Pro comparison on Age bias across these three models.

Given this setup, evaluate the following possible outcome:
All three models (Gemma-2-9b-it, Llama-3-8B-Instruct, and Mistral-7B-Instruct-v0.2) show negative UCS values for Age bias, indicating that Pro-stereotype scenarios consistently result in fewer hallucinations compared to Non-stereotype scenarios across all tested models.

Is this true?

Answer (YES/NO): YES